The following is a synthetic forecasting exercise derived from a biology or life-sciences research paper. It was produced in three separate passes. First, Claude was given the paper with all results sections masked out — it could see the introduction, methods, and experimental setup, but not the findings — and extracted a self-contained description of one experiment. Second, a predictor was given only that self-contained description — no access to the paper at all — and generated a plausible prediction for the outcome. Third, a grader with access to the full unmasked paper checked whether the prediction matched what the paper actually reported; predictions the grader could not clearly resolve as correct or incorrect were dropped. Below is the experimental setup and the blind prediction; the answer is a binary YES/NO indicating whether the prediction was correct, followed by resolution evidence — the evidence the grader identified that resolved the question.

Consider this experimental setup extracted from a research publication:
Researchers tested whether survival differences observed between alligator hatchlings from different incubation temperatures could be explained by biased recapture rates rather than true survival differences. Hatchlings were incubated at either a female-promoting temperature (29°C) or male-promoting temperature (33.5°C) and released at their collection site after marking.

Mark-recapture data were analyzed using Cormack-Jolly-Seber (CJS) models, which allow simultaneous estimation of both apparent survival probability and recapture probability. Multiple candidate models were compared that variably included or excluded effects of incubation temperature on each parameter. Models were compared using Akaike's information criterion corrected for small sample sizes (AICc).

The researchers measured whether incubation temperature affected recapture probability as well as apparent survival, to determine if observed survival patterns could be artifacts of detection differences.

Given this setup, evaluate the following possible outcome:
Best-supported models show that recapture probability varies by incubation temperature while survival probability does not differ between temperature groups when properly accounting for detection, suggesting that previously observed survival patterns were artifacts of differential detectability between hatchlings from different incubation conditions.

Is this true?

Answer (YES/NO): NO